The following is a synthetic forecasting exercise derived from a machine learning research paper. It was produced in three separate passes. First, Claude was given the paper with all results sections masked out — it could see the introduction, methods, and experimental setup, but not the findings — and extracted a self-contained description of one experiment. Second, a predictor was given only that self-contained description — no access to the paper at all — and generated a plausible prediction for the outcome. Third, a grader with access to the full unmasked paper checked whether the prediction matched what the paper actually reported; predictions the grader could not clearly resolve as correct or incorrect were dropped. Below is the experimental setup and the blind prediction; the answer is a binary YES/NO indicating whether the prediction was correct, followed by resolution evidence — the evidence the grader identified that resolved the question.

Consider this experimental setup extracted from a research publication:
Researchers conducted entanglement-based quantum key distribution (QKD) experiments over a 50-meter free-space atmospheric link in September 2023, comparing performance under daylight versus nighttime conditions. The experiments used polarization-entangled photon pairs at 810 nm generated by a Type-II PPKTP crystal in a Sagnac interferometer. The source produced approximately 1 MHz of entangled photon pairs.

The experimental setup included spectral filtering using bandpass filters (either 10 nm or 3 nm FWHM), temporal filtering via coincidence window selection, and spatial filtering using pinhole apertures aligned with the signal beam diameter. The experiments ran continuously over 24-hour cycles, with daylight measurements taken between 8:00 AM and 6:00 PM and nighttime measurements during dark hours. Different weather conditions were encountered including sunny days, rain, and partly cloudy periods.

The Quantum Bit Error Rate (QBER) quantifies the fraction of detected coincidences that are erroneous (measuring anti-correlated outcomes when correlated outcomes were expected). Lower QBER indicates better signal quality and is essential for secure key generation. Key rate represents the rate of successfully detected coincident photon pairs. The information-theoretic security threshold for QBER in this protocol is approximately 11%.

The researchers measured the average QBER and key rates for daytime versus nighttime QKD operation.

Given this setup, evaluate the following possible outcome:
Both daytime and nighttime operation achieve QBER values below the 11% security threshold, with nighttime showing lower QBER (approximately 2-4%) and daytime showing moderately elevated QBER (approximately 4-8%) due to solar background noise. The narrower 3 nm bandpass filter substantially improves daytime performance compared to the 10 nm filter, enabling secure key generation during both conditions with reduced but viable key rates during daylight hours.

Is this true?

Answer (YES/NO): NO